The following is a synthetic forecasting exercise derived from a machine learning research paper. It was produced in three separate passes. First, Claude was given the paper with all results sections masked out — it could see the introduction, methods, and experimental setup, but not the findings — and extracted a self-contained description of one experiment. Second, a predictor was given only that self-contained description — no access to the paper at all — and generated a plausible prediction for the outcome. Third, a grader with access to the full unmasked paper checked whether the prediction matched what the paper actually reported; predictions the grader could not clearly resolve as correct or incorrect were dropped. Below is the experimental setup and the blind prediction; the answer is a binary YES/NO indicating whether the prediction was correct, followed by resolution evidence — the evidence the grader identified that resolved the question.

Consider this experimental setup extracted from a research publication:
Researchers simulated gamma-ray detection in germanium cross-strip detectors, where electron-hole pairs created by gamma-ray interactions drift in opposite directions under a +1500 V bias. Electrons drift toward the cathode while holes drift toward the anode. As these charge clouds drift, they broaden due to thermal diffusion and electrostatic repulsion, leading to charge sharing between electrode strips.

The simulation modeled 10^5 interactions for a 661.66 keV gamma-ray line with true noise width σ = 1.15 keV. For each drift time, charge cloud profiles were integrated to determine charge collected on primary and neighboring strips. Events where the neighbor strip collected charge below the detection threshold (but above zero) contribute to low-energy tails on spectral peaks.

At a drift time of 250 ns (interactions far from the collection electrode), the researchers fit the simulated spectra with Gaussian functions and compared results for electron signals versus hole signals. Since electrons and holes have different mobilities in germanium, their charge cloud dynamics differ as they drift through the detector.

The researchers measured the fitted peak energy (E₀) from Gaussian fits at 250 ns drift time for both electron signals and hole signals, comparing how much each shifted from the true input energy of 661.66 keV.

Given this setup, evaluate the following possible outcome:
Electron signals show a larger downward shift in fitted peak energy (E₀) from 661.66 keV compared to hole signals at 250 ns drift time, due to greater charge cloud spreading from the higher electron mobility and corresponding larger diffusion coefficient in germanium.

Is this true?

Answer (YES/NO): NO